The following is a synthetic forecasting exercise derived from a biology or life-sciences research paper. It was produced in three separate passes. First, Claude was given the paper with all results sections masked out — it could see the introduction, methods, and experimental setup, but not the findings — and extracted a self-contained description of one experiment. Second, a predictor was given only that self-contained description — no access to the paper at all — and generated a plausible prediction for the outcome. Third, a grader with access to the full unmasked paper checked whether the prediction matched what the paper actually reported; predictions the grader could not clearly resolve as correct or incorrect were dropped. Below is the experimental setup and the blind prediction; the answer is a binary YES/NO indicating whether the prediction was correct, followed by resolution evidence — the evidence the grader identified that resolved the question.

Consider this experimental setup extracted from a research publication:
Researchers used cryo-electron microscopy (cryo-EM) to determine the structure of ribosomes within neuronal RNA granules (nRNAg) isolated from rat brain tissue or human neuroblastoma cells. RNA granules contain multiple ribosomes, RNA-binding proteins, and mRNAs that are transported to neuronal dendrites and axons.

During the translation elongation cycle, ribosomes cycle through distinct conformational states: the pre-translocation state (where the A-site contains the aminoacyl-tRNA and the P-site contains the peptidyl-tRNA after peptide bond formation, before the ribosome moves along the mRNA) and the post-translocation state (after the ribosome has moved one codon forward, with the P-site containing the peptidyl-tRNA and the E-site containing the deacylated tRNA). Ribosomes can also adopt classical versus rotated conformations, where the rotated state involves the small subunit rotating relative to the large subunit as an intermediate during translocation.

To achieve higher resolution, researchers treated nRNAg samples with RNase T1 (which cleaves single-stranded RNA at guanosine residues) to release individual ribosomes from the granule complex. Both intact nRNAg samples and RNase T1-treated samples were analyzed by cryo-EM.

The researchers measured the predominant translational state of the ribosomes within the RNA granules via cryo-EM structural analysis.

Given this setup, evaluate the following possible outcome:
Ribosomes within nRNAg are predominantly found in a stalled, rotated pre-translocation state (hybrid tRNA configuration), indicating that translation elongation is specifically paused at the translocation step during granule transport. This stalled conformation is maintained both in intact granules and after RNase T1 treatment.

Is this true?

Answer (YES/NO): YES